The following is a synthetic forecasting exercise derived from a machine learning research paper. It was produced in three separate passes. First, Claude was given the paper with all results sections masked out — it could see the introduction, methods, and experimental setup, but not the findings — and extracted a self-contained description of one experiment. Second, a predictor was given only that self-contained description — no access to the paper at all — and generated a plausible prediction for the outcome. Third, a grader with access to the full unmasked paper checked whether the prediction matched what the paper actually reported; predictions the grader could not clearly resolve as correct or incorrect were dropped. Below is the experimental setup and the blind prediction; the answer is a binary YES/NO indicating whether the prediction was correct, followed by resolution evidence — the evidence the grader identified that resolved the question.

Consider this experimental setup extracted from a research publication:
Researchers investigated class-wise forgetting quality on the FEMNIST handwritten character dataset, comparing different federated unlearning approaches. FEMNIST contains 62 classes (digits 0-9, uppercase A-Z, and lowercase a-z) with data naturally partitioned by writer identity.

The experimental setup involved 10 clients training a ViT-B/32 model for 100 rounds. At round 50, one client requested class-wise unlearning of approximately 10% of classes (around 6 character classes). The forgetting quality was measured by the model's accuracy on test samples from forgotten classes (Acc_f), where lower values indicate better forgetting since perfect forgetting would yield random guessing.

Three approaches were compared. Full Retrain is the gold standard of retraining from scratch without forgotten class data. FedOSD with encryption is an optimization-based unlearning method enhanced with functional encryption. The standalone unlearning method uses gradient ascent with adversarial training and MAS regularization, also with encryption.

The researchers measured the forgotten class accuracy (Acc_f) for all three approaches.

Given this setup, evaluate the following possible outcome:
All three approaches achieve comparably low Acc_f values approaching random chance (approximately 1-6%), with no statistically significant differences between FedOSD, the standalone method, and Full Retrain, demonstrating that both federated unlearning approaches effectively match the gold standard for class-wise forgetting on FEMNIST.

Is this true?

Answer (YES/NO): YES